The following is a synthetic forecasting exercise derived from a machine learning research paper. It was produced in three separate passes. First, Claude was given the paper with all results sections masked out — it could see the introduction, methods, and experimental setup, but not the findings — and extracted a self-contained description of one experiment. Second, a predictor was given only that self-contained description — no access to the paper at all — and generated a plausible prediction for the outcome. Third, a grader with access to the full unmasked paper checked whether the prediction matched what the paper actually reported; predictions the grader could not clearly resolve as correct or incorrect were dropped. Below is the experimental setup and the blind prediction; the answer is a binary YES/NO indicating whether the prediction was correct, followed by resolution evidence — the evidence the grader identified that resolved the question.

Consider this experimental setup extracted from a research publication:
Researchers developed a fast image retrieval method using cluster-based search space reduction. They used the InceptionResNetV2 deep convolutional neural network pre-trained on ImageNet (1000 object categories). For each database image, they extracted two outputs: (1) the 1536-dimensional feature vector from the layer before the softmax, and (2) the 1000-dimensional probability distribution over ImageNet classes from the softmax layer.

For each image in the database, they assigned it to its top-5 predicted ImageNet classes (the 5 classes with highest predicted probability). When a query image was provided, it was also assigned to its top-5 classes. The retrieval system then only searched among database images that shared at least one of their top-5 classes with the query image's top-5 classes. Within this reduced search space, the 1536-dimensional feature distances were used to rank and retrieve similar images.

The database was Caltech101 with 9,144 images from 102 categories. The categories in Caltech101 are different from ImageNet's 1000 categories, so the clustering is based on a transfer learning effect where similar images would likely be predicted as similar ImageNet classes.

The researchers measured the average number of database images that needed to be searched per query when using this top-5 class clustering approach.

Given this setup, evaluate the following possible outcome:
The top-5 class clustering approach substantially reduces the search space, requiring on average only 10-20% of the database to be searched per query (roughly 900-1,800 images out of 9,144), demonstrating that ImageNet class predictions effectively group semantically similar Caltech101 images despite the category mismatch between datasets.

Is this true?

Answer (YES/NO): NO